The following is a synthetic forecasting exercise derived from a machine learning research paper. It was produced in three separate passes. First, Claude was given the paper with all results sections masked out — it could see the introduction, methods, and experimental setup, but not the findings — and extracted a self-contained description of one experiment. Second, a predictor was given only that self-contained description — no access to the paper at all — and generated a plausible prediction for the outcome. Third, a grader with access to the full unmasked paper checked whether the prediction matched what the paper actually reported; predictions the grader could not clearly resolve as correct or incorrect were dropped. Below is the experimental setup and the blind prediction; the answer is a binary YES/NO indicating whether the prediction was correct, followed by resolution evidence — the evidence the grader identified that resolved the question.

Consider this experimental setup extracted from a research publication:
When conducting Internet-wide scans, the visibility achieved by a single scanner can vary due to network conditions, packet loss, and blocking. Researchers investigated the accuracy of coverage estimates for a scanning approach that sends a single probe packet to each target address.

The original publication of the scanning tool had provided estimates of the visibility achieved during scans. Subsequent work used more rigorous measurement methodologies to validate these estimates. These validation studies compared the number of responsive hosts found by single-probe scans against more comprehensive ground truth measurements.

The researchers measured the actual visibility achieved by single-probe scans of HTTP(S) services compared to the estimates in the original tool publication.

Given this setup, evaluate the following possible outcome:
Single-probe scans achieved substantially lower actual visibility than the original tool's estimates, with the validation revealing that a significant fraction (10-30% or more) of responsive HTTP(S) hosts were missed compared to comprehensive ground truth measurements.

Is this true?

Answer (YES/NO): NO